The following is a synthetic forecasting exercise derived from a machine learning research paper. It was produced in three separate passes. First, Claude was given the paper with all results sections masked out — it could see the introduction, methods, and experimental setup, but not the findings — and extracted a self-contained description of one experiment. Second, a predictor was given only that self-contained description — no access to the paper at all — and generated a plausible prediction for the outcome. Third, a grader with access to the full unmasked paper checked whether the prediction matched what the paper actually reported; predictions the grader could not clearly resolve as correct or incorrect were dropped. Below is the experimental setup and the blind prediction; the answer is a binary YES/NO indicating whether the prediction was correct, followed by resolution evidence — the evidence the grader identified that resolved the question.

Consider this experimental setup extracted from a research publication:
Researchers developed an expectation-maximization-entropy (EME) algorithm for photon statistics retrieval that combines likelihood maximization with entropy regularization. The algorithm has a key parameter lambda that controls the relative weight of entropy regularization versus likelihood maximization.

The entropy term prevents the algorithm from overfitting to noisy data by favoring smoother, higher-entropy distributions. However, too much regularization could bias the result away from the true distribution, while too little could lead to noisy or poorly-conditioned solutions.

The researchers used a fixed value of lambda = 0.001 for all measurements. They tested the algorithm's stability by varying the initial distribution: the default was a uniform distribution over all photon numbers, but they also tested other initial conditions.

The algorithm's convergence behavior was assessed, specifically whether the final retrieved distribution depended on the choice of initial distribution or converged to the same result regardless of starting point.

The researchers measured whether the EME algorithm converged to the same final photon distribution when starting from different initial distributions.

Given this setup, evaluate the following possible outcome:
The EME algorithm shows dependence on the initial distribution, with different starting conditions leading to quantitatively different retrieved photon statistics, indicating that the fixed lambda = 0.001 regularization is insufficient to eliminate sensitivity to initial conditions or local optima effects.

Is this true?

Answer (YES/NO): NO